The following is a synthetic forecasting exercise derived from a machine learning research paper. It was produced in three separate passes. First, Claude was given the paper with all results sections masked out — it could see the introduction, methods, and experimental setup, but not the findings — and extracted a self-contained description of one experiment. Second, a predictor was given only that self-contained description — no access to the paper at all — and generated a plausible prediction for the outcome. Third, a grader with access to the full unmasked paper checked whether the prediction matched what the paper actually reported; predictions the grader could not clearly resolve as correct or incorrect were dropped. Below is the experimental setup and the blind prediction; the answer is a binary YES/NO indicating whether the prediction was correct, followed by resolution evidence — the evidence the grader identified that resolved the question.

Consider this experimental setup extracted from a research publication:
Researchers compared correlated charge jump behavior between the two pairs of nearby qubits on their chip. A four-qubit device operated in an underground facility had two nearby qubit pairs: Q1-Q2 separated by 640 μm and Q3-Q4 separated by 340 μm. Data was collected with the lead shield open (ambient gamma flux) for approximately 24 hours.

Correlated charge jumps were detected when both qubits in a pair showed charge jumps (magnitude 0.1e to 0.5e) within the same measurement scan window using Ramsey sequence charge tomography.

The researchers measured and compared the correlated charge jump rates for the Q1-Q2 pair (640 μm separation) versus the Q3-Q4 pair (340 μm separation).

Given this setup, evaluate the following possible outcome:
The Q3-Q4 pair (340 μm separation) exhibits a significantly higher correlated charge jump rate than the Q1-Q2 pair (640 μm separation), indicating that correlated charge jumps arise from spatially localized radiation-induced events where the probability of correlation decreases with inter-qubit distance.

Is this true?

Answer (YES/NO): NO